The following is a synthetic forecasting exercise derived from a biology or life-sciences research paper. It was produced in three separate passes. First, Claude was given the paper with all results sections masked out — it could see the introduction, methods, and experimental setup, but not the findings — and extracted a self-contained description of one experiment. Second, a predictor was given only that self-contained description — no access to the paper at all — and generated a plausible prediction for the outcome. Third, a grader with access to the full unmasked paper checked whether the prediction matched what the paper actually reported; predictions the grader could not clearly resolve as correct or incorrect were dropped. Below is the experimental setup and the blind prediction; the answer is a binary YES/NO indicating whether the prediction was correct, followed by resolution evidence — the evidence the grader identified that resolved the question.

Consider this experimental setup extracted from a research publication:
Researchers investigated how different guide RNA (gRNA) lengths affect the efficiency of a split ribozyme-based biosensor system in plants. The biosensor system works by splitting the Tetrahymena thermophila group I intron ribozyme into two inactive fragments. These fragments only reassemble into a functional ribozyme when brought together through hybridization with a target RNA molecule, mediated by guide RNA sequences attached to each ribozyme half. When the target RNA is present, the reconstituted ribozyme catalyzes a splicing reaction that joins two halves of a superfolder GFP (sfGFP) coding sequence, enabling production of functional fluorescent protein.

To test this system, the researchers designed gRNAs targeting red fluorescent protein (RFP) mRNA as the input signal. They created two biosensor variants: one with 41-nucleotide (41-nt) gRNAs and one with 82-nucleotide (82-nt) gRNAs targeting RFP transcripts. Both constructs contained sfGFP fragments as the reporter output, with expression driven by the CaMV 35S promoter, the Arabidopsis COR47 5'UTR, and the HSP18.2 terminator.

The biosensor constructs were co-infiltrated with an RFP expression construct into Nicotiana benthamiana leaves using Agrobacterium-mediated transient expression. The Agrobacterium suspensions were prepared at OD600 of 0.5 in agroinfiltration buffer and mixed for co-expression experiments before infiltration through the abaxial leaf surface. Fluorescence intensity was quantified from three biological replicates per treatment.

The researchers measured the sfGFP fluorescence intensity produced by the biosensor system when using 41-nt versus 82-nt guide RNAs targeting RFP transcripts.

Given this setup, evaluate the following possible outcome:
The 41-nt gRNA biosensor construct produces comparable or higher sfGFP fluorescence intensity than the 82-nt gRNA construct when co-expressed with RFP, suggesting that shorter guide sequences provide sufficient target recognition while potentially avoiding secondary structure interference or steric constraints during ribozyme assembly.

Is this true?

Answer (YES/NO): YES